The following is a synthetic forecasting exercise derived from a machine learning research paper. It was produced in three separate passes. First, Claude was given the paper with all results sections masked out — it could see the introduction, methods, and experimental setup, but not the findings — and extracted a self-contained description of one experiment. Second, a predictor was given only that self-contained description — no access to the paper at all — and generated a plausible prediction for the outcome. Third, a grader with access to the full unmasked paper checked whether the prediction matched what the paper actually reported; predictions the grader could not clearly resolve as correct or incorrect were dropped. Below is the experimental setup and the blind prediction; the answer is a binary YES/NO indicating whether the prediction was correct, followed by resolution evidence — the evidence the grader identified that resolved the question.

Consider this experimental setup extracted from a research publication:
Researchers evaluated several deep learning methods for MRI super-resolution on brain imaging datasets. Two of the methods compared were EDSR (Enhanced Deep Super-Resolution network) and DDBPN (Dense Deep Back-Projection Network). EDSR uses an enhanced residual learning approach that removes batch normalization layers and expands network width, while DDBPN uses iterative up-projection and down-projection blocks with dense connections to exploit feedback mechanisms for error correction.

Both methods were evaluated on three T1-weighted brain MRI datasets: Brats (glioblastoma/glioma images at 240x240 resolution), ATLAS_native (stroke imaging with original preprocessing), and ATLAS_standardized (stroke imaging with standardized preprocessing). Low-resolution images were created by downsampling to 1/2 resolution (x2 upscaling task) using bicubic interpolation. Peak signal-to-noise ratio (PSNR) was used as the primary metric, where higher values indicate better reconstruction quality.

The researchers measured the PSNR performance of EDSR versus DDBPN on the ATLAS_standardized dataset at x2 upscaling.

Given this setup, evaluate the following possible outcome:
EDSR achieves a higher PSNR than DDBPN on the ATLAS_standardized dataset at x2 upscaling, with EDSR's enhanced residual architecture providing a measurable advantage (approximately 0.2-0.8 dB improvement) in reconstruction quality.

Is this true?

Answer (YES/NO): YES